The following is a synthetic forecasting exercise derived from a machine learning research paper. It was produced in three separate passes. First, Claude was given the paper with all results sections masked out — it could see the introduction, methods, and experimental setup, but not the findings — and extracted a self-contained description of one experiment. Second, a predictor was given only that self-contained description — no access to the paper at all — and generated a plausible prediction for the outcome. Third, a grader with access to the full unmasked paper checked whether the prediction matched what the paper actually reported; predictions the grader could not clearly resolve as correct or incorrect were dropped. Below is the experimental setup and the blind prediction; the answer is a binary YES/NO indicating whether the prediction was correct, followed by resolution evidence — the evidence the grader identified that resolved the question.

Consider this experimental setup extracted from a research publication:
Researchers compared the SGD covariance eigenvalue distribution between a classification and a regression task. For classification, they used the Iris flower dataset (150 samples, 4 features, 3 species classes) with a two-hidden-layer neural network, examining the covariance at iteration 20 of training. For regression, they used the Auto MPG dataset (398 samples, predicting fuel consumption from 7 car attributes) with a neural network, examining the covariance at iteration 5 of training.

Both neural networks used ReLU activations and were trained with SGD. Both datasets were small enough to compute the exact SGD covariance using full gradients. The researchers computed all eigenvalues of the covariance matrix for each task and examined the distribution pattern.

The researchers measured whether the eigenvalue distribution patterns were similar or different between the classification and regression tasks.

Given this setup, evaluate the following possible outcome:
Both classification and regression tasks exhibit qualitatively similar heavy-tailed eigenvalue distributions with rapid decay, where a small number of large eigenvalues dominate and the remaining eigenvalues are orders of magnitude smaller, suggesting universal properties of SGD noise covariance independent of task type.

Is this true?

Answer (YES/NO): YES